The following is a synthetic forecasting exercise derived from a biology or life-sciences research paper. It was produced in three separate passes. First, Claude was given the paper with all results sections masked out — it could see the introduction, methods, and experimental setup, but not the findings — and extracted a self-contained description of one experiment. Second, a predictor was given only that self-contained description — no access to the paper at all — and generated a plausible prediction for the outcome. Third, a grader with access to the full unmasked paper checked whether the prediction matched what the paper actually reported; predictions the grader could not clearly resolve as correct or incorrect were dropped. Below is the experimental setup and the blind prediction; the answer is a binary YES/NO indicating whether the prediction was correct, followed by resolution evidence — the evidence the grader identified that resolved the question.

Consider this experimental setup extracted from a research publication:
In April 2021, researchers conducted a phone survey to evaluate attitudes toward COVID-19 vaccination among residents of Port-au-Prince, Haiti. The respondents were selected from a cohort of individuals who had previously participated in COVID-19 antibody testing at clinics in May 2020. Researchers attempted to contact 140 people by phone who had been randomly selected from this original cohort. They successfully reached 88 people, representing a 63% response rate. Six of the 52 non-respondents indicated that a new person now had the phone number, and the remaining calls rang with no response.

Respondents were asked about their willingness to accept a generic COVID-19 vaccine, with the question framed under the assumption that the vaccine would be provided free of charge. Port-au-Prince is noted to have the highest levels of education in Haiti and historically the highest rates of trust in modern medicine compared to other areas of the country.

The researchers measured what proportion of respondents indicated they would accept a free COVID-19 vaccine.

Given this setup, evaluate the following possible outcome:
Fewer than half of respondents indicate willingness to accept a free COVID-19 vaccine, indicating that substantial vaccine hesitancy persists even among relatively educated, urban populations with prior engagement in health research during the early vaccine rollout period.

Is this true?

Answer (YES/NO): YES